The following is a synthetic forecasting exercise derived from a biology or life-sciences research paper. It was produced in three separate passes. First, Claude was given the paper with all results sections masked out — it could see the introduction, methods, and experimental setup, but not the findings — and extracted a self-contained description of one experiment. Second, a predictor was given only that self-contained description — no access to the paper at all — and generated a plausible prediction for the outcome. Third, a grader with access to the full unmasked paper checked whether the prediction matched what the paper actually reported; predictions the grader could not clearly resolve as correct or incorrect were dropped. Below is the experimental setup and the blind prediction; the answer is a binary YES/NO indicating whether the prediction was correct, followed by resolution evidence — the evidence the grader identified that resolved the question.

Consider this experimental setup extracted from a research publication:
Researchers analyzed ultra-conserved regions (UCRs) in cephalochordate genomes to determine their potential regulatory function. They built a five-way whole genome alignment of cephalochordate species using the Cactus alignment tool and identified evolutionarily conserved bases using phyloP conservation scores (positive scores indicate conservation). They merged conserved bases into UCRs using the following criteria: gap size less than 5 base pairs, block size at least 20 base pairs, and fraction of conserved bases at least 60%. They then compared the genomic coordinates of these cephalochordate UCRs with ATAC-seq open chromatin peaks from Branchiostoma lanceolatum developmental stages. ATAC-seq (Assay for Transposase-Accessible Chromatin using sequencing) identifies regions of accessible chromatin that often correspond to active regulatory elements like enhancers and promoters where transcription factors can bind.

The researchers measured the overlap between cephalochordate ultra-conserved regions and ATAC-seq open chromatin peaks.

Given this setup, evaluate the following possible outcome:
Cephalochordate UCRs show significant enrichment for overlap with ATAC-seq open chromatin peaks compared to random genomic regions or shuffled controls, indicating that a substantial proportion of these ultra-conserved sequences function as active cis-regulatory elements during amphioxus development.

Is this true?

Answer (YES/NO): NO